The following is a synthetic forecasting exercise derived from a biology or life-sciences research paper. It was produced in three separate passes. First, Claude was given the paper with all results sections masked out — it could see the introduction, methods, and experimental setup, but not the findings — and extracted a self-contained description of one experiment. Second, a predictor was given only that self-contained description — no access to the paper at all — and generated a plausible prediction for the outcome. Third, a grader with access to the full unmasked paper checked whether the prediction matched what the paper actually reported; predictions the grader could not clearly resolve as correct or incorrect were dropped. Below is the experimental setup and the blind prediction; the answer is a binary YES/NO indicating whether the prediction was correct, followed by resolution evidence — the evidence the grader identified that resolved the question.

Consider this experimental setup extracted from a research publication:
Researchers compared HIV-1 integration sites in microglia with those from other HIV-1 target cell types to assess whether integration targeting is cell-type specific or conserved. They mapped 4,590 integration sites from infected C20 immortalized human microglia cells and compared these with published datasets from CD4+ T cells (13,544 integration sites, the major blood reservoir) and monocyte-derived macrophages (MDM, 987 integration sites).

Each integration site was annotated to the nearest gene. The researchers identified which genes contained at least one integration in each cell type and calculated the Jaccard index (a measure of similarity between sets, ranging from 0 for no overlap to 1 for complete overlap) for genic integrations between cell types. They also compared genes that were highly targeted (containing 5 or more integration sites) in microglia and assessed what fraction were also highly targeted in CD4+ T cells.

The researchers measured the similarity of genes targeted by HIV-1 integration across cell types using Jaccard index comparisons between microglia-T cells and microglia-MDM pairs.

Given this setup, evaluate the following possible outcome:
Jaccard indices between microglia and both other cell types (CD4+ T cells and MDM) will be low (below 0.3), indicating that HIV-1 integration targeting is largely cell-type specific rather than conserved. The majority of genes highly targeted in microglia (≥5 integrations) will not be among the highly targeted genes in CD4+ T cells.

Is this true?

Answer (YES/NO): NO